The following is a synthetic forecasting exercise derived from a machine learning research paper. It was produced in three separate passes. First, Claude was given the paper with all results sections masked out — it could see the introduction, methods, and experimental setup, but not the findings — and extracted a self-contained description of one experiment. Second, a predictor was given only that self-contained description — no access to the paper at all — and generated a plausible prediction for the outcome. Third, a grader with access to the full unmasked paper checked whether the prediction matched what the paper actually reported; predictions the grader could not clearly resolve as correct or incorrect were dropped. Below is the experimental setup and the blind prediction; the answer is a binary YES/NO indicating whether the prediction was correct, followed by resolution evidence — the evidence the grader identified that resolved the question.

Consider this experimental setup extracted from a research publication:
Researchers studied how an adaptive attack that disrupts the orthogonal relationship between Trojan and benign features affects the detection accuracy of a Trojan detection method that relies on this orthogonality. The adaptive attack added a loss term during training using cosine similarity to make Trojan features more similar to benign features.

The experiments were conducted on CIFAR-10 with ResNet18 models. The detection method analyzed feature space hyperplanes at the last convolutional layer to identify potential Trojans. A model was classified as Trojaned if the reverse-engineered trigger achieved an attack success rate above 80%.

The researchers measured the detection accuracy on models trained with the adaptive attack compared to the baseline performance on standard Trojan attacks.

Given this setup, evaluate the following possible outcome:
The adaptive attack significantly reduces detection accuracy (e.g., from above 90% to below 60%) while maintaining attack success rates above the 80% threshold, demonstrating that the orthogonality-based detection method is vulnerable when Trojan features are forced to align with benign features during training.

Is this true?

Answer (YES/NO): YES